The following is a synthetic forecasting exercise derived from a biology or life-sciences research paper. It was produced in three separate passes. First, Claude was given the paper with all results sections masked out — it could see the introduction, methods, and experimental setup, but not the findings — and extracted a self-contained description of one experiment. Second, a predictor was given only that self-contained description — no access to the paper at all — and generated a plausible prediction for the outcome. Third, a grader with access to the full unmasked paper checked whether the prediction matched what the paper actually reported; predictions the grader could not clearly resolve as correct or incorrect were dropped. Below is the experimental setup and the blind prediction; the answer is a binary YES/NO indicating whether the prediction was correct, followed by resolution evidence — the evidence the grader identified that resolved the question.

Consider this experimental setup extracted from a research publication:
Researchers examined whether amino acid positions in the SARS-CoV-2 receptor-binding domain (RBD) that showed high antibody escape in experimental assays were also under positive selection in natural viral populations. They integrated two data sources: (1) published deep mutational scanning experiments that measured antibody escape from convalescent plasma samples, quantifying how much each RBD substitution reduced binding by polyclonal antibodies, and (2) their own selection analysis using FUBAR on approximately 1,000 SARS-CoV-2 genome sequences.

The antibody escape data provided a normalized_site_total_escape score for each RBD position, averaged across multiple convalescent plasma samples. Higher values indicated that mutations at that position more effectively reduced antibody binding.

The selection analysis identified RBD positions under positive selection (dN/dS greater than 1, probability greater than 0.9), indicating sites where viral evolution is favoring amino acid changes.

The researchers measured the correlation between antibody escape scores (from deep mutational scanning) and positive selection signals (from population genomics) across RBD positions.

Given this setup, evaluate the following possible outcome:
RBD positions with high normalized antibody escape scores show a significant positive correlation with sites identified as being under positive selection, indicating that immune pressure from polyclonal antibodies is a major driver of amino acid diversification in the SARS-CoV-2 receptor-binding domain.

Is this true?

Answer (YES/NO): YES